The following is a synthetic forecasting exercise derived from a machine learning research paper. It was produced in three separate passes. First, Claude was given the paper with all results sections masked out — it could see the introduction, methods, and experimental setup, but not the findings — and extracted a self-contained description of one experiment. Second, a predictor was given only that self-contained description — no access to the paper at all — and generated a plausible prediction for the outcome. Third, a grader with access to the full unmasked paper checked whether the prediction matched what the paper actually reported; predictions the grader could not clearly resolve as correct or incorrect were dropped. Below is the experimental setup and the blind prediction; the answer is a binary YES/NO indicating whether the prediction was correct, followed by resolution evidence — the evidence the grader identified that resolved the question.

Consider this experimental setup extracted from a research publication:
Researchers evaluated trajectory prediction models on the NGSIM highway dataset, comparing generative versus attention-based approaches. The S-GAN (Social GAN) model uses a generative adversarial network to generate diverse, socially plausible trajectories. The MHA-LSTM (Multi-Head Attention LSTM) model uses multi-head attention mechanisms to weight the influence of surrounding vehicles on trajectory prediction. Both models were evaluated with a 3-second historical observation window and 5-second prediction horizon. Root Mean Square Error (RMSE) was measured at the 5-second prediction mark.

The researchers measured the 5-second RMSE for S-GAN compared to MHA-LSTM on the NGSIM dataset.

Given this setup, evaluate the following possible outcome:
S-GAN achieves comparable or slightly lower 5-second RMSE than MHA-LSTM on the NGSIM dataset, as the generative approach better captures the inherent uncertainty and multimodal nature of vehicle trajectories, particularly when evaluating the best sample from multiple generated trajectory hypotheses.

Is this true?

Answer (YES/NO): NO